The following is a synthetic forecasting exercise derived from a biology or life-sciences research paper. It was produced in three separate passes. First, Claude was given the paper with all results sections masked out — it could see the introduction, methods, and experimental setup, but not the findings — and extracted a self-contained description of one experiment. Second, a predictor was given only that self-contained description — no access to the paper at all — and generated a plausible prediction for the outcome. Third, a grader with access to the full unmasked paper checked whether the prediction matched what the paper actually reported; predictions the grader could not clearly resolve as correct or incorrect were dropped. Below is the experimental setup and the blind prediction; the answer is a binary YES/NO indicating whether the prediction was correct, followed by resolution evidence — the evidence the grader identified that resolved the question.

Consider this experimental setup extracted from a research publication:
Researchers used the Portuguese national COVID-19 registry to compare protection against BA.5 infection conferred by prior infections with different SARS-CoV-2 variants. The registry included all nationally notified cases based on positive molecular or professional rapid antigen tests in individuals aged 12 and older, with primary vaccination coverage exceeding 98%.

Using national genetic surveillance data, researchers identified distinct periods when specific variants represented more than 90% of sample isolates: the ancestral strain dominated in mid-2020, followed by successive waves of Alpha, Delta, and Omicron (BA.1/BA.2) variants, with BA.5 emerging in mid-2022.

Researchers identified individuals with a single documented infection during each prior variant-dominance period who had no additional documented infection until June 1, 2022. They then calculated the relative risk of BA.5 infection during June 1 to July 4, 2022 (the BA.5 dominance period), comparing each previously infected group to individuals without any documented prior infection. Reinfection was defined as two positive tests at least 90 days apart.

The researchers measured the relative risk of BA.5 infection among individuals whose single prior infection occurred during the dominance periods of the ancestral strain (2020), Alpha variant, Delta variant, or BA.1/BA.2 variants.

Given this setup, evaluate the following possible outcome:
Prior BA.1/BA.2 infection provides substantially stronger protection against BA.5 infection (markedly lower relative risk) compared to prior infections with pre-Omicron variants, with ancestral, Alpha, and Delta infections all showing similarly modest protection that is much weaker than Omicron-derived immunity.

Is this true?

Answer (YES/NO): YES